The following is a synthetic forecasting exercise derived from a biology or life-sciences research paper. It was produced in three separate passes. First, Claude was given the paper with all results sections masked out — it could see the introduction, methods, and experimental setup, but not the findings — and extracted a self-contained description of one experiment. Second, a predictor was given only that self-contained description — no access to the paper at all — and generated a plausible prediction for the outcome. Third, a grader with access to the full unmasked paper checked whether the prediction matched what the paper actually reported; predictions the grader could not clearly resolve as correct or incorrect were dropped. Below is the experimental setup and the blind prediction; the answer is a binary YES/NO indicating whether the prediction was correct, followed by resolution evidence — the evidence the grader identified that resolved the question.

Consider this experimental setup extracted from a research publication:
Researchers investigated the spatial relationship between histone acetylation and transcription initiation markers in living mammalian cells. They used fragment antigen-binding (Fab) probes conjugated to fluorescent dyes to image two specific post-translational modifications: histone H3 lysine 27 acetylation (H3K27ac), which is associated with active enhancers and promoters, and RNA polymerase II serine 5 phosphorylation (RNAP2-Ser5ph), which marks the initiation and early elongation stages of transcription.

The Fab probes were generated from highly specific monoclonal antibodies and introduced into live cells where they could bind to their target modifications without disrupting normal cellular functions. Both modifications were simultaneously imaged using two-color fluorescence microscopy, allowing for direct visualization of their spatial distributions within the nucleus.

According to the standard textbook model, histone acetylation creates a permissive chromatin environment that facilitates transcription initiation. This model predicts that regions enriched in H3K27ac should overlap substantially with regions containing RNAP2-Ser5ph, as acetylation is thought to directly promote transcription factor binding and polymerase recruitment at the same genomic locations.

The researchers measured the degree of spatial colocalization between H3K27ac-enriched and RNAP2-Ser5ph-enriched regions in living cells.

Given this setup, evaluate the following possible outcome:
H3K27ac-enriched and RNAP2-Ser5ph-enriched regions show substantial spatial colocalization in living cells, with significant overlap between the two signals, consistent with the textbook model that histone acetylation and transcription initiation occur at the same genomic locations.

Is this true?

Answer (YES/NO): NO